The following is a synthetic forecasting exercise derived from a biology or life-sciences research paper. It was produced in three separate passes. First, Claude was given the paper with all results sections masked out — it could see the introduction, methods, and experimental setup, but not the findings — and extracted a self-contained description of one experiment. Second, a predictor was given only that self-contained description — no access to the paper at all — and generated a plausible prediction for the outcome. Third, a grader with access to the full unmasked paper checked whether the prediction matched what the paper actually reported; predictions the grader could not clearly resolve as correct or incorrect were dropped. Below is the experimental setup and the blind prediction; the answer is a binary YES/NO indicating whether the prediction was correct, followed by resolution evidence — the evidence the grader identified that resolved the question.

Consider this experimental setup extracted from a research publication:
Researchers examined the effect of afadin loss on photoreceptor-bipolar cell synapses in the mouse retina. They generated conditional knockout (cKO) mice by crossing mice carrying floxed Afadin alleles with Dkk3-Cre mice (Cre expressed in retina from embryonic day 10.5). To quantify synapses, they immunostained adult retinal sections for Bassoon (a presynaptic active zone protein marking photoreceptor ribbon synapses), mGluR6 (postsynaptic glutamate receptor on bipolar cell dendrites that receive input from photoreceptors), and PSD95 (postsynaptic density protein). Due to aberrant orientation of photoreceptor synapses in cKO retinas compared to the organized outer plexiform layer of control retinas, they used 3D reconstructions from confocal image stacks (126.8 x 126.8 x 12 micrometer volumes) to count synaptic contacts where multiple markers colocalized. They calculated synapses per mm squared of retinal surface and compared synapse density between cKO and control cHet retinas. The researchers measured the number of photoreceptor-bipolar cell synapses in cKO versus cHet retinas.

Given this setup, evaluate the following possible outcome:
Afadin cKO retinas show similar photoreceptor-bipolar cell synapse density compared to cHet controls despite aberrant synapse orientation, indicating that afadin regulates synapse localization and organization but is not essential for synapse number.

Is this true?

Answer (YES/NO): NO